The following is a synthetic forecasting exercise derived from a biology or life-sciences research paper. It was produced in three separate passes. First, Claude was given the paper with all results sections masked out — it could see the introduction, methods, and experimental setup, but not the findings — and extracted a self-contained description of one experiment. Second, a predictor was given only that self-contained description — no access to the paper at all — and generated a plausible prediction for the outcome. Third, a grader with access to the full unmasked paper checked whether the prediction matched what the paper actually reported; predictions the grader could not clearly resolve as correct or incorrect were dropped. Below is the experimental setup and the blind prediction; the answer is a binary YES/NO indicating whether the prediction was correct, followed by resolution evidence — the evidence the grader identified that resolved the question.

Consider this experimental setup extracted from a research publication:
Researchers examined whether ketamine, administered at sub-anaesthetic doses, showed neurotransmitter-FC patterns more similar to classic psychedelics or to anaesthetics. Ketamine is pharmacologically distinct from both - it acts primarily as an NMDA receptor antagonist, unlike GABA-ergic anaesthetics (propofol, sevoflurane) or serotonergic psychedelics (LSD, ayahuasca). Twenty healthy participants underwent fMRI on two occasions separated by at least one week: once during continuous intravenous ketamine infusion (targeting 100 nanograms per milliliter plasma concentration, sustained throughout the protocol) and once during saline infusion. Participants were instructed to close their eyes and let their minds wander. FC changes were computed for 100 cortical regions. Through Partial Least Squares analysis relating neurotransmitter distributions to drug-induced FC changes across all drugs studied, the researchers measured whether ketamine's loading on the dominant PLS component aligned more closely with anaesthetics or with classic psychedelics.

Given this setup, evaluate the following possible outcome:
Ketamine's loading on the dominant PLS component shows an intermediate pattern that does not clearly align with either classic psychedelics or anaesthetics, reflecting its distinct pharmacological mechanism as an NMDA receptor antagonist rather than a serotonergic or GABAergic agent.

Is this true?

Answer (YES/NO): NO